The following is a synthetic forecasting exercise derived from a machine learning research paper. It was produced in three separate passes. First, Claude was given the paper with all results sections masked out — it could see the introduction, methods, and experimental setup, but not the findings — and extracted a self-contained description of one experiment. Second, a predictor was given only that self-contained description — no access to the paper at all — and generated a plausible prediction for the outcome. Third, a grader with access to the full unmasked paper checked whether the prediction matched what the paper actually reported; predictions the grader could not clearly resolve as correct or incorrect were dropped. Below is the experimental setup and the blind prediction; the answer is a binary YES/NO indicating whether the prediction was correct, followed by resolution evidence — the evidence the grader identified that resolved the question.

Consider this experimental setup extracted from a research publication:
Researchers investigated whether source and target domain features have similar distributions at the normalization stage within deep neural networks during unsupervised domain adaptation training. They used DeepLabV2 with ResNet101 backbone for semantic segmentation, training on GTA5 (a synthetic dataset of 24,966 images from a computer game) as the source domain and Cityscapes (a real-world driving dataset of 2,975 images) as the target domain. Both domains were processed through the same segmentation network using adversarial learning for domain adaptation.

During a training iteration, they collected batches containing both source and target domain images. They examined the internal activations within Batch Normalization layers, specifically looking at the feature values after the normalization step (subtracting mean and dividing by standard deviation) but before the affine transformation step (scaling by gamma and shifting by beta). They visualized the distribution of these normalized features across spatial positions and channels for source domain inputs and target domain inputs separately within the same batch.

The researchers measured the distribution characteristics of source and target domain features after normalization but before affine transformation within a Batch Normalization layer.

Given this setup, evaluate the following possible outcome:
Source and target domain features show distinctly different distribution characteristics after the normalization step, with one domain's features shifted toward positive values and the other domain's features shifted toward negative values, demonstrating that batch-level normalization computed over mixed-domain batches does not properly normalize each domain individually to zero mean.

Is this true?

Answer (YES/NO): NO